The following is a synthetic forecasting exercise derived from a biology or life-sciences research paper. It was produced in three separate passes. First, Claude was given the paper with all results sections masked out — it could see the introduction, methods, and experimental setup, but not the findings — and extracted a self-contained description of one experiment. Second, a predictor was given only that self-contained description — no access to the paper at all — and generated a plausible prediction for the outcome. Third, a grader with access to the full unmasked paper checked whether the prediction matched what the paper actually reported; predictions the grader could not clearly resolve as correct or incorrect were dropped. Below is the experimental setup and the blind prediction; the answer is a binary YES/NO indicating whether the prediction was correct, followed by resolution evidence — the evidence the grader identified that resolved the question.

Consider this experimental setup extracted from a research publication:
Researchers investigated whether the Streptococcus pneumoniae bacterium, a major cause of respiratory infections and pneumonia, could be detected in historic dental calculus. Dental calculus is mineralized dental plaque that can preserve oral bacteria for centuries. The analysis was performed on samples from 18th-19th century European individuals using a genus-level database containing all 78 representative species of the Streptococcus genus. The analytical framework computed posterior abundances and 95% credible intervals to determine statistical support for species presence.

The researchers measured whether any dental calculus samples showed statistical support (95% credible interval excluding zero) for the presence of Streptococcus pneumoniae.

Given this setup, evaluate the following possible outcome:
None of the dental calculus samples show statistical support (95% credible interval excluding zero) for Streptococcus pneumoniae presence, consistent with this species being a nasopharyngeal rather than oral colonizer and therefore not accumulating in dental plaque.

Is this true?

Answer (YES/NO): NO